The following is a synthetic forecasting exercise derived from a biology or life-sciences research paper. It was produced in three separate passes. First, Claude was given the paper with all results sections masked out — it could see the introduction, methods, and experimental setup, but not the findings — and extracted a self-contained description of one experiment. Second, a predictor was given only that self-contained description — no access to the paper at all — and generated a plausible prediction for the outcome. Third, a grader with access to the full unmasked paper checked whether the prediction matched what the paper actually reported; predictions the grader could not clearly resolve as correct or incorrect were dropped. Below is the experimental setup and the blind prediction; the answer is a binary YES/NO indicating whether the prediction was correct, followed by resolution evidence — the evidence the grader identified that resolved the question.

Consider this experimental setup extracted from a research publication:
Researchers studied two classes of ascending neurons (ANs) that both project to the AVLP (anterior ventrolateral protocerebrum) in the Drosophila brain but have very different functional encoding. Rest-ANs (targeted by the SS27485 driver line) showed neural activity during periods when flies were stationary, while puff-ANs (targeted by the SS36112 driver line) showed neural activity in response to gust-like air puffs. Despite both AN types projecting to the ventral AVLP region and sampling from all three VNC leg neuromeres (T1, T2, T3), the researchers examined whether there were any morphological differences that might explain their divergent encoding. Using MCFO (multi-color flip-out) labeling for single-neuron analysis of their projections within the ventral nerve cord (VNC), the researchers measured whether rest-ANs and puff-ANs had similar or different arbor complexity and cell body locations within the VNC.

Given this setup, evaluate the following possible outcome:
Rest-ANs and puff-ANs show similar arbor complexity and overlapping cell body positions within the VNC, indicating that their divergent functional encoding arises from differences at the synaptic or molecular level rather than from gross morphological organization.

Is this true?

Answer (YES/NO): NO